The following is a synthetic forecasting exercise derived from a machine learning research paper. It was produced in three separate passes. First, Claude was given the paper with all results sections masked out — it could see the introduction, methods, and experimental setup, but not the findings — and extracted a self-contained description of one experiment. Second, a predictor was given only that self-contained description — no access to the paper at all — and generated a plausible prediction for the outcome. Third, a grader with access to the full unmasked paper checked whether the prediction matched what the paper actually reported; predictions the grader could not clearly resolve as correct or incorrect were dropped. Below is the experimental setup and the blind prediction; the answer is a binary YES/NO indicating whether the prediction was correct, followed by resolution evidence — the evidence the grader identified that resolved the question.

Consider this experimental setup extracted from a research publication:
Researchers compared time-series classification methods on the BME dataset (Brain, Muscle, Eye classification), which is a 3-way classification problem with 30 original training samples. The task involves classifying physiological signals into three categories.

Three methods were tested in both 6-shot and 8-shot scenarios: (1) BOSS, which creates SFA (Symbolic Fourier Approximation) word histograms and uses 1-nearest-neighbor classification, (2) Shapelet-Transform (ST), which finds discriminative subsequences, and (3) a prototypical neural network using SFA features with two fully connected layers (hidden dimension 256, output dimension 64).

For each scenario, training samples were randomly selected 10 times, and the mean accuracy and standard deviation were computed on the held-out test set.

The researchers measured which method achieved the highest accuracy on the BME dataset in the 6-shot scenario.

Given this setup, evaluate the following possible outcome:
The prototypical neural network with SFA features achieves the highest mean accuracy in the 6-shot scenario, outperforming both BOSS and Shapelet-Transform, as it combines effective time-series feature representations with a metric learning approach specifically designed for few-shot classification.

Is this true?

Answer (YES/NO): NO